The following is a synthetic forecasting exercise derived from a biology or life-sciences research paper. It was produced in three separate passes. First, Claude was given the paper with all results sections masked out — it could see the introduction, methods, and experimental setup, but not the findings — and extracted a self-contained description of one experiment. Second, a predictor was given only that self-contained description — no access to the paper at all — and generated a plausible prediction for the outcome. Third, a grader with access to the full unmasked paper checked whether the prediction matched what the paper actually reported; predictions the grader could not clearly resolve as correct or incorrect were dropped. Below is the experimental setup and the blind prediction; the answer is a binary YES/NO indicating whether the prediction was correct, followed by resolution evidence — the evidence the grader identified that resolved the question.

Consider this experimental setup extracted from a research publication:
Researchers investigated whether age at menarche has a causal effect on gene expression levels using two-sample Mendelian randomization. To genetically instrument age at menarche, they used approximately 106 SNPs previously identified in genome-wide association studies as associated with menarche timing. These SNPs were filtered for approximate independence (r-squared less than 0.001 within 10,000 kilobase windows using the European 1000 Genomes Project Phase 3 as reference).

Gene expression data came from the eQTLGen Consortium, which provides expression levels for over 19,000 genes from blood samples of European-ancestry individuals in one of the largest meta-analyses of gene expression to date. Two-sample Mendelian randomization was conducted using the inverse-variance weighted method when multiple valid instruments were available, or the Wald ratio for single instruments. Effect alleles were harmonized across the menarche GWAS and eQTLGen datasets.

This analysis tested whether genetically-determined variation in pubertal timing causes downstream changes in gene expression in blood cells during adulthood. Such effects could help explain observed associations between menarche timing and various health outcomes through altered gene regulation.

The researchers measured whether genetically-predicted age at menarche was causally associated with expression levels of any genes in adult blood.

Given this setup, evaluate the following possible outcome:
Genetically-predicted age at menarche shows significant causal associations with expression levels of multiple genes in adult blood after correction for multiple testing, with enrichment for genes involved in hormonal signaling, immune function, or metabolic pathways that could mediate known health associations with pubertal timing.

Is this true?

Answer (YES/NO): NO